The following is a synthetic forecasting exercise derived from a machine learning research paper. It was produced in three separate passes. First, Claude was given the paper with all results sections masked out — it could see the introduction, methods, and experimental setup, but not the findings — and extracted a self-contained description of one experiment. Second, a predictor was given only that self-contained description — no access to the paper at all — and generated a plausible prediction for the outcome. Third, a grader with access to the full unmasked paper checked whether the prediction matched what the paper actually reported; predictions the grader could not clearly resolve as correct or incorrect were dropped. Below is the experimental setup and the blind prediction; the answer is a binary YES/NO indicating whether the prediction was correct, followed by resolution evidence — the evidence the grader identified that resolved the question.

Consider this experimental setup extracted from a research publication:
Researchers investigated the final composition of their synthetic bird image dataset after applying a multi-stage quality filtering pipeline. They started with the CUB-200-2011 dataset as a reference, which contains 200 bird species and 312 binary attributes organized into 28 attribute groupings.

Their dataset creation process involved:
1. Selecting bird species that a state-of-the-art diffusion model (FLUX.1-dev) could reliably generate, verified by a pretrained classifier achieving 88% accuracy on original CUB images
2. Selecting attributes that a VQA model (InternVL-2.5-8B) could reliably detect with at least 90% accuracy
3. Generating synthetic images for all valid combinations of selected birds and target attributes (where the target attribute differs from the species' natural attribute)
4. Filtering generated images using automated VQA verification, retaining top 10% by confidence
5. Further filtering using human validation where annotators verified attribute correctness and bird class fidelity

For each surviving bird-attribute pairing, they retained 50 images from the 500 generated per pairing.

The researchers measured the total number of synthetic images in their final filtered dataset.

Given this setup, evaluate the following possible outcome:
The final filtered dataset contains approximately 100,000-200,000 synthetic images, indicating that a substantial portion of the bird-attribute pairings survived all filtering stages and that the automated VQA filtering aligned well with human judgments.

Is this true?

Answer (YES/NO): NO